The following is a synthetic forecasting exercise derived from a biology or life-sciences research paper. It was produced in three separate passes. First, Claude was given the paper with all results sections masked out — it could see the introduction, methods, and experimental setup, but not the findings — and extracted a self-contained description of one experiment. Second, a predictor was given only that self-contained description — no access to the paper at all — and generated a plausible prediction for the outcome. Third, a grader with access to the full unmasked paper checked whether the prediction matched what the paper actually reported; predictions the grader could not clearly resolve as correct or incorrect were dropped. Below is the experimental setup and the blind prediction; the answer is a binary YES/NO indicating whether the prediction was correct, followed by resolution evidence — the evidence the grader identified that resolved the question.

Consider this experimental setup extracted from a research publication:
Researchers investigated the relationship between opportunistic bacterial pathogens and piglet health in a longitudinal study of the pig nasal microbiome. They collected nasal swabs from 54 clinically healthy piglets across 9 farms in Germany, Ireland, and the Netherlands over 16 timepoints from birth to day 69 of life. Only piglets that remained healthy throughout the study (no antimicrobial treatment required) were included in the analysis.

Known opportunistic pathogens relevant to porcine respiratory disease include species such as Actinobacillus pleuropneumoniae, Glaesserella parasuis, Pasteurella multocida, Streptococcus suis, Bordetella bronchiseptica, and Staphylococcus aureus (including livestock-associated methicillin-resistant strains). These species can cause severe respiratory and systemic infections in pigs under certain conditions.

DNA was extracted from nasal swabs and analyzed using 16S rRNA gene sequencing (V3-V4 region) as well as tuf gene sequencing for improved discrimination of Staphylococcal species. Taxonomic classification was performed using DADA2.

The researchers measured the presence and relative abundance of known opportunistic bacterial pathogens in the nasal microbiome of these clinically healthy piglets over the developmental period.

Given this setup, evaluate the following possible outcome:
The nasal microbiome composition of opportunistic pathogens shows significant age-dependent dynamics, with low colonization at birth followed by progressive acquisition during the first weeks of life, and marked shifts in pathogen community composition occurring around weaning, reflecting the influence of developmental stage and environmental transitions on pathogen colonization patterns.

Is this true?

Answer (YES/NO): NO